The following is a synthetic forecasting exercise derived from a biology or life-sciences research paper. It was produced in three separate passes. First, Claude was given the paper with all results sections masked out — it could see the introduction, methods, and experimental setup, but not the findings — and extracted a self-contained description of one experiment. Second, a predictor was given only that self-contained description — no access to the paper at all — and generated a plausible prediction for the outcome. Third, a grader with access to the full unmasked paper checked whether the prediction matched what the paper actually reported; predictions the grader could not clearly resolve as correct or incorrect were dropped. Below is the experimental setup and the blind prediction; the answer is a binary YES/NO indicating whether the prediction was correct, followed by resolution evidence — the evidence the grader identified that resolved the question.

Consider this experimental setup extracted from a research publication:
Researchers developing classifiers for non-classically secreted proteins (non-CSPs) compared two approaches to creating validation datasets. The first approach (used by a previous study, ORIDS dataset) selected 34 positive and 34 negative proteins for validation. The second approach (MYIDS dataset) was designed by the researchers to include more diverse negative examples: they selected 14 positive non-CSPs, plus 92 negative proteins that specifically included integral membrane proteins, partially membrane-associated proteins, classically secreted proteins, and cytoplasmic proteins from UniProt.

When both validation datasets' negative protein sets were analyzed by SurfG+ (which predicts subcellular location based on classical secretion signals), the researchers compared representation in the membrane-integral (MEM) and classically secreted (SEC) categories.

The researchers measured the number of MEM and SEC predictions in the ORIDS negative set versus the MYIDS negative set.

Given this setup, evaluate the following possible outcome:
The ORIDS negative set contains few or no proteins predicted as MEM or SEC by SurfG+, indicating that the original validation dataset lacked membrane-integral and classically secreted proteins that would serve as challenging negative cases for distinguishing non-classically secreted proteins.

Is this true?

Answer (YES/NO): YES